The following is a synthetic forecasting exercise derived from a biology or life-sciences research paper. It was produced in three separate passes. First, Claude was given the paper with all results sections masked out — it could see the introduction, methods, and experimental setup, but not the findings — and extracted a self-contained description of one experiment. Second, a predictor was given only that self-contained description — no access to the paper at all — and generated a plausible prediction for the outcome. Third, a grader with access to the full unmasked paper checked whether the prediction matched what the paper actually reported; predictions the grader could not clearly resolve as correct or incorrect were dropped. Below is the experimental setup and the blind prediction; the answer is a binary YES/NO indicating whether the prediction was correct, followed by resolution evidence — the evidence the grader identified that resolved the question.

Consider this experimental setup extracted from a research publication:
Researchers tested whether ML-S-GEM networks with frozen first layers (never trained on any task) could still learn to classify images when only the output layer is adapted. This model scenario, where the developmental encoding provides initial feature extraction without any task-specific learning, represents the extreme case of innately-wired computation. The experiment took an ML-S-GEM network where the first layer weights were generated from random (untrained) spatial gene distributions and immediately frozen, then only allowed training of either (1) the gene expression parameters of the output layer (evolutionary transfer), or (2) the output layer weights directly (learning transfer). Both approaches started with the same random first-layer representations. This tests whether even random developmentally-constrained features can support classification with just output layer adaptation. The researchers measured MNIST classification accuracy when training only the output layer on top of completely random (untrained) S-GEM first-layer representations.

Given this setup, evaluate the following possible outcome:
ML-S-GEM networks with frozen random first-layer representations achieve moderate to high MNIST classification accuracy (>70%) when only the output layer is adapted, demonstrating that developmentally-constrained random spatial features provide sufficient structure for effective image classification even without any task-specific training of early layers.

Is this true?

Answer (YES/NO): YES